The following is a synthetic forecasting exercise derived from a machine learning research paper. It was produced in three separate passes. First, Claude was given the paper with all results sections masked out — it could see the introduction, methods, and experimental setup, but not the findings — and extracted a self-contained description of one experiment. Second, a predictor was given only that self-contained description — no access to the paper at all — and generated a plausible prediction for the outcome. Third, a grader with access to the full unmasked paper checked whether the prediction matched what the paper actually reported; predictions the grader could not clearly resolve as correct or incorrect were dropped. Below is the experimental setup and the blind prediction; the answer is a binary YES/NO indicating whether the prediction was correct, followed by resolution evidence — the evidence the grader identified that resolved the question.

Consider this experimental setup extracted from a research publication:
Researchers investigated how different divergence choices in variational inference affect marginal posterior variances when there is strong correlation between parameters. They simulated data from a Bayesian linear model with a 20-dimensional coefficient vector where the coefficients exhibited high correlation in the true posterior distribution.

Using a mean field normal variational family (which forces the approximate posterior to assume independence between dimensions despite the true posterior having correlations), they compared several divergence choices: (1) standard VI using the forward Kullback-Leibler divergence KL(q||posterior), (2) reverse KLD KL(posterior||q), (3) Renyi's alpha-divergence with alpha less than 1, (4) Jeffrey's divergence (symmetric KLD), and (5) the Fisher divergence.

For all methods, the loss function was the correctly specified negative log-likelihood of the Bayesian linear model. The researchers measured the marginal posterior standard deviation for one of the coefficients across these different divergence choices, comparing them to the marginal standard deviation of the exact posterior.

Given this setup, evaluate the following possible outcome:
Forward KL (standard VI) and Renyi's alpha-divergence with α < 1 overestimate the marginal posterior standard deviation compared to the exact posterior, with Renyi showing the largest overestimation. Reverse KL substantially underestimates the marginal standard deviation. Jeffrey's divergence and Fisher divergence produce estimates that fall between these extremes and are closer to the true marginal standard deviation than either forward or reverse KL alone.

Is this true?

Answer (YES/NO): NO